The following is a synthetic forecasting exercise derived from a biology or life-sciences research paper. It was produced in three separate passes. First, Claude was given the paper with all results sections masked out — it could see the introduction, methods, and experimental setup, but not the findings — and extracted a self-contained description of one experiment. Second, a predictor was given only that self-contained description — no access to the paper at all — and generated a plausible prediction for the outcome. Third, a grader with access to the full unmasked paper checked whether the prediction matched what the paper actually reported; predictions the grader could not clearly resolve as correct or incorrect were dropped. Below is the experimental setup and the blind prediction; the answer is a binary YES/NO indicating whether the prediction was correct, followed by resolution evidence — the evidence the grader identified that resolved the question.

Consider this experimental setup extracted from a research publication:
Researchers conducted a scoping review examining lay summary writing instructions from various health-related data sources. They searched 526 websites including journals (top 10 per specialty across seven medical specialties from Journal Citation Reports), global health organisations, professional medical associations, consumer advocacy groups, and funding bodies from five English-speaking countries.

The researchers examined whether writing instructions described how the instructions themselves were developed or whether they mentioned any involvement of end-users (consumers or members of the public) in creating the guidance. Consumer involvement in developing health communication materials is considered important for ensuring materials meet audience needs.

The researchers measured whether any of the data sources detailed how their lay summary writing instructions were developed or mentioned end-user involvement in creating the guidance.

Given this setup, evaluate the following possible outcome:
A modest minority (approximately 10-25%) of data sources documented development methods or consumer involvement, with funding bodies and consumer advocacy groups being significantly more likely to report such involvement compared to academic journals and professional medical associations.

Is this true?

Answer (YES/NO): NO